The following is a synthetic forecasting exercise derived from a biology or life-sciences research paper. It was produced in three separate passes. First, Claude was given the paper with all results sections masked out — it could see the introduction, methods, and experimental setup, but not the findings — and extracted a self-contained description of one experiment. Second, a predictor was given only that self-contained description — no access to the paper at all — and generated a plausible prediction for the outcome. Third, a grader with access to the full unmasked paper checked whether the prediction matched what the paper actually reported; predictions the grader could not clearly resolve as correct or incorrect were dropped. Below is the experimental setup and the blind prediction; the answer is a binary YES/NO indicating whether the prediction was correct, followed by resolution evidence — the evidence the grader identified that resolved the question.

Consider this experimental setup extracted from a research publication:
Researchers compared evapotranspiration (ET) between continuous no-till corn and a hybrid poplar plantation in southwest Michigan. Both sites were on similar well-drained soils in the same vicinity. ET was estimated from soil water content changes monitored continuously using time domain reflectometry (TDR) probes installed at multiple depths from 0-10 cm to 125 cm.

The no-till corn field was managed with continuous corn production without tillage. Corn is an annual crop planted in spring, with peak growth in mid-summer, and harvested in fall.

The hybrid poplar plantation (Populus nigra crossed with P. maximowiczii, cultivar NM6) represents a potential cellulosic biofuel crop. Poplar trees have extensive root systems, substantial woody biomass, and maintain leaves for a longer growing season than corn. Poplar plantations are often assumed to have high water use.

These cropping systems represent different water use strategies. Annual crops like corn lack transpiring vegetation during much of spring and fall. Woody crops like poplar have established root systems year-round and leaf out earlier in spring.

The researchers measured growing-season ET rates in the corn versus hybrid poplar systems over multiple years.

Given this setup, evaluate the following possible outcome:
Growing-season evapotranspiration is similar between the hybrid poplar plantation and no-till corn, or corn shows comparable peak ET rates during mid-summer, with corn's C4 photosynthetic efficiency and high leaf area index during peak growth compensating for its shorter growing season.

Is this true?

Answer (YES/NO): YES